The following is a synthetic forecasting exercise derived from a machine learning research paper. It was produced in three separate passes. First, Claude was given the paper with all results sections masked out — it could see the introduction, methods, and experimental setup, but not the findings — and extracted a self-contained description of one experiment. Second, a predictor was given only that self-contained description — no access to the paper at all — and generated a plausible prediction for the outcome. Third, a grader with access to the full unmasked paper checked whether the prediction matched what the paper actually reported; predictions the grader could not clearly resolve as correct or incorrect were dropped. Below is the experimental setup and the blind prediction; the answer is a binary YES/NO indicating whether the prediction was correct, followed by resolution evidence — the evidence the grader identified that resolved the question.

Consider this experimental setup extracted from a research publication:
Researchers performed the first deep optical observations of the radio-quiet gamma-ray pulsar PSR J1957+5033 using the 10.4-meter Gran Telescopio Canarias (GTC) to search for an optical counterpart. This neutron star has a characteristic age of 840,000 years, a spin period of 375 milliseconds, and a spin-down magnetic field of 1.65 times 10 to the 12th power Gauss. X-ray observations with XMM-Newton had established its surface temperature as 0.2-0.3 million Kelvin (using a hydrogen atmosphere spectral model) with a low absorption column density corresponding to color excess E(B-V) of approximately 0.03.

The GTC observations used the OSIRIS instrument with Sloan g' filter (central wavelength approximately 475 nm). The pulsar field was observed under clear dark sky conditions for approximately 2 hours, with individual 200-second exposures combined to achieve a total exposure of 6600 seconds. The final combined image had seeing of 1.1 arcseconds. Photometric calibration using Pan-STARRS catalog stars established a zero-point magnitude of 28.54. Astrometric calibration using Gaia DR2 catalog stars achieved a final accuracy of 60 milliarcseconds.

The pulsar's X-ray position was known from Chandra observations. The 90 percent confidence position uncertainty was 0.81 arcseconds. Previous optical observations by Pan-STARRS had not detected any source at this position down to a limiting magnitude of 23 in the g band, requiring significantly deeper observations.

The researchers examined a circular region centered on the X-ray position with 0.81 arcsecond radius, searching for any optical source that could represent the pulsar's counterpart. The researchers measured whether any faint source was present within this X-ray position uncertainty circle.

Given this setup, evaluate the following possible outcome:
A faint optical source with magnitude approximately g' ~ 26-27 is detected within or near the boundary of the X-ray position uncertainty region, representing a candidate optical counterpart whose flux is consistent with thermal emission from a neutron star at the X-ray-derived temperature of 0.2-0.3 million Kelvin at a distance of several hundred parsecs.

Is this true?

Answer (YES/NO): NO